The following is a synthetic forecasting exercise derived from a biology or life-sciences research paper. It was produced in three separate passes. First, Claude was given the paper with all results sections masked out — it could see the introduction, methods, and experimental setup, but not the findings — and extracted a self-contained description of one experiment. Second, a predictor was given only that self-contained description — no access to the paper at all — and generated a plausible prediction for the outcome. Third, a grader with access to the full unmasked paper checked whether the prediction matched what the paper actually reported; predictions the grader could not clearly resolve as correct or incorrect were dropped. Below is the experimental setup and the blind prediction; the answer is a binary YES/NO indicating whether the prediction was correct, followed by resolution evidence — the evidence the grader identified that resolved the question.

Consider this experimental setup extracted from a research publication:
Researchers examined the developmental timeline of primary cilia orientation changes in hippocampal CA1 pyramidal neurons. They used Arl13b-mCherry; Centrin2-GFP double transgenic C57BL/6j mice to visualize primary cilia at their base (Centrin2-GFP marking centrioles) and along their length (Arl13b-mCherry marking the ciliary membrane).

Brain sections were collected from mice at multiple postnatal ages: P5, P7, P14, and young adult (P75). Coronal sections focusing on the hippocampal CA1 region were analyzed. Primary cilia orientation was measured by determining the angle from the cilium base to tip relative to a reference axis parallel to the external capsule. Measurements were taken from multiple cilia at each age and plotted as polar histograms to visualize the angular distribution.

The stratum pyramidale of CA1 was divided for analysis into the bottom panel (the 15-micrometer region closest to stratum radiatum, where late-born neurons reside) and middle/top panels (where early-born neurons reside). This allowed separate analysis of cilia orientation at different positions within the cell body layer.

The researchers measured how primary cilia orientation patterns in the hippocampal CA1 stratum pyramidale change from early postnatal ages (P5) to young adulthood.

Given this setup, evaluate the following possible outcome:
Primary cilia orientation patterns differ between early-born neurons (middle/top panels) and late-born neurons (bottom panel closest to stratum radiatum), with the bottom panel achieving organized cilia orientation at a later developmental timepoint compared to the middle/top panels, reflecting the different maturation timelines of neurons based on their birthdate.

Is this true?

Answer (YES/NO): YES